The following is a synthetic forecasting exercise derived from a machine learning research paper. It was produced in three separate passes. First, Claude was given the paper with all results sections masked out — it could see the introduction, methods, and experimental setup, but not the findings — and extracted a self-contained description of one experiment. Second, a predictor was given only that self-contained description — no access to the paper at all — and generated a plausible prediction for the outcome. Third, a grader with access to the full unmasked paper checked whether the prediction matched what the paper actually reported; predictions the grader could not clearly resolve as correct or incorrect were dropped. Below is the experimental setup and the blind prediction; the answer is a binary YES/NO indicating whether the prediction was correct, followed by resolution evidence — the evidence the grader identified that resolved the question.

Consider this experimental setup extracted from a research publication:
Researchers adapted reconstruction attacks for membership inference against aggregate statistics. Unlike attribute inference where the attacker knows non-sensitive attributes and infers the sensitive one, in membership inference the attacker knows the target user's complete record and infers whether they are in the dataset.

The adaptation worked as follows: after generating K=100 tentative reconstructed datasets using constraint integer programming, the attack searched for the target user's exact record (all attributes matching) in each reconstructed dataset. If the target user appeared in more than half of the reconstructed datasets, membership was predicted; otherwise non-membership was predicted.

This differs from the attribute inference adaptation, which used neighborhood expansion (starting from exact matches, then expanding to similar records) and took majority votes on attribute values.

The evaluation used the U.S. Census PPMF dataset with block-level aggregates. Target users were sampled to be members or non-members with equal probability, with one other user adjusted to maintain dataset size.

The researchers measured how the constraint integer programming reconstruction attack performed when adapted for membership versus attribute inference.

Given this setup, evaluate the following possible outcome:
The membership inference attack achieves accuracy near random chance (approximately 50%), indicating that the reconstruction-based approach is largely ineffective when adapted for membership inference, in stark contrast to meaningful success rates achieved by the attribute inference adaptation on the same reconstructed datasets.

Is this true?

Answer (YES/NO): YES